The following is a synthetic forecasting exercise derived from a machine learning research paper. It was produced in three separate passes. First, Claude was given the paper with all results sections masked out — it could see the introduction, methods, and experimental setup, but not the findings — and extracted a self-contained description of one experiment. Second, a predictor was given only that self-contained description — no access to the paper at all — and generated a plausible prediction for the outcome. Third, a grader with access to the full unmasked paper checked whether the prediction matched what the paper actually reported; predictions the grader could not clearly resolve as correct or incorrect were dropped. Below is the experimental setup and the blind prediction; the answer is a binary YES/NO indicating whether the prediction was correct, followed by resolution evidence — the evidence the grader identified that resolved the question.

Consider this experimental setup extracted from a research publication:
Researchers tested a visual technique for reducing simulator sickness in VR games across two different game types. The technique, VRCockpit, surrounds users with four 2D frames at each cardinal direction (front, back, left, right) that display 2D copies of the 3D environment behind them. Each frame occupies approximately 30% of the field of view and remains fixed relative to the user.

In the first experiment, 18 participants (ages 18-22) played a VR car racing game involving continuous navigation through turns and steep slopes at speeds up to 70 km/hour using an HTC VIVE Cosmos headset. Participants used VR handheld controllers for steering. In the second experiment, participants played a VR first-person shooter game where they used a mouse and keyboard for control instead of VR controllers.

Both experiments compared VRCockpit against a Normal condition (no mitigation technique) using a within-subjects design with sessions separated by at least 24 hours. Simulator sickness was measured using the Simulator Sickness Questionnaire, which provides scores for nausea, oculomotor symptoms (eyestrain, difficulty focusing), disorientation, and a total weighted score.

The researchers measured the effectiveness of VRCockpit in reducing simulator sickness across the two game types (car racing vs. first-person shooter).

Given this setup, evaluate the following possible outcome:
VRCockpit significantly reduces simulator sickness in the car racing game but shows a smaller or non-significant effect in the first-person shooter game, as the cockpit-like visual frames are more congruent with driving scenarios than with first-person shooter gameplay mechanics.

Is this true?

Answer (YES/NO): NO